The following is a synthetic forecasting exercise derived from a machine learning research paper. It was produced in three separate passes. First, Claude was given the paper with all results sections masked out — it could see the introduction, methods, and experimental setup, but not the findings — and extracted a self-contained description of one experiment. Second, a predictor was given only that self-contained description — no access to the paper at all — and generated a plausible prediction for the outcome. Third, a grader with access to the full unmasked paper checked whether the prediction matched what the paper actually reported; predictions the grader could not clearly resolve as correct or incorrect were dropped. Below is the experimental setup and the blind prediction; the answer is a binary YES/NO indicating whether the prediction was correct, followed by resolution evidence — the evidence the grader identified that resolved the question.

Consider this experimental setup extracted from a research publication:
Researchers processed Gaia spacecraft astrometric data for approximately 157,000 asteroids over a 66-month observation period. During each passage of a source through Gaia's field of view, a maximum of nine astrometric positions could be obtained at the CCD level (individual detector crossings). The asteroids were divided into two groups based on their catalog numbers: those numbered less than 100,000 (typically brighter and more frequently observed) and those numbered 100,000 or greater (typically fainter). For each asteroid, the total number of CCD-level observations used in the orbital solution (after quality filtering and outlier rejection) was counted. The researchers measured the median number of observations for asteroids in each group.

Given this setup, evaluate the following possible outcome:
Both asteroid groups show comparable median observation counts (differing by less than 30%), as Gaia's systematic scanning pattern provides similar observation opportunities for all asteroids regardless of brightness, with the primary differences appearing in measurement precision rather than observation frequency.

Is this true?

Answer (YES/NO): NO